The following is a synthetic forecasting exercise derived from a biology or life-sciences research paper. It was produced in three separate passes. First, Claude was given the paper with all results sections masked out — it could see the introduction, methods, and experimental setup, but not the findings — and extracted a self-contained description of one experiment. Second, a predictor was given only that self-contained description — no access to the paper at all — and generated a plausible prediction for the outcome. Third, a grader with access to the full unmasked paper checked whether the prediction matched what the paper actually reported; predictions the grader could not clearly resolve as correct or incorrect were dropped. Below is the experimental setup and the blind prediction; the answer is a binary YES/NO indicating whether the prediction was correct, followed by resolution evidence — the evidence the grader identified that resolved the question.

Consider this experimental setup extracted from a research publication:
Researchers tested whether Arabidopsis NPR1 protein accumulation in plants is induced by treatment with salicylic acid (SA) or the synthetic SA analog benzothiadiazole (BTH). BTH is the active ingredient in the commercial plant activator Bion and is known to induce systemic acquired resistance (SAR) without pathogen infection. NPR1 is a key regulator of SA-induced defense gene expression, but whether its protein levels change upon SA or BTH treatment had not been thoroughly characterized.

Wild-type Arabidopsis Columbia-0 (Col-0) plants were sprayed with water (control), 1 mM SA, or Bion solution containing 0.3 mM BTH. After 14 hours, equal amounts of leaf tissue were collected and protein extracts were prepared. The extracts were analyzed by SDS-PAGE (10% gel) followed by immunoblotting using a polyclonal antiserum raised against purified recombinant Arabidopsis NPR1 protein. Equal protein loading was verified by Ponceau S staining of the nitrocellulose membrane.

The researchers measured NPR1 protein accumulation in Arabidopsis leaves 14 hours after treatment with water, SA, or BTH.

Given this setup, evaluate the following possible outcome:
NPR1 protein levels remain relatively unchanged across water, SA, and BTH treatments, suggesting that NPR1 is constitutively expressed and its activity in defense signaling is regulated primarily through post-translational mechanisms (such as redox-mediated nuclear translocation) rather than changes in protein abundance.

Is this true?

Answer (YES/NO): NO